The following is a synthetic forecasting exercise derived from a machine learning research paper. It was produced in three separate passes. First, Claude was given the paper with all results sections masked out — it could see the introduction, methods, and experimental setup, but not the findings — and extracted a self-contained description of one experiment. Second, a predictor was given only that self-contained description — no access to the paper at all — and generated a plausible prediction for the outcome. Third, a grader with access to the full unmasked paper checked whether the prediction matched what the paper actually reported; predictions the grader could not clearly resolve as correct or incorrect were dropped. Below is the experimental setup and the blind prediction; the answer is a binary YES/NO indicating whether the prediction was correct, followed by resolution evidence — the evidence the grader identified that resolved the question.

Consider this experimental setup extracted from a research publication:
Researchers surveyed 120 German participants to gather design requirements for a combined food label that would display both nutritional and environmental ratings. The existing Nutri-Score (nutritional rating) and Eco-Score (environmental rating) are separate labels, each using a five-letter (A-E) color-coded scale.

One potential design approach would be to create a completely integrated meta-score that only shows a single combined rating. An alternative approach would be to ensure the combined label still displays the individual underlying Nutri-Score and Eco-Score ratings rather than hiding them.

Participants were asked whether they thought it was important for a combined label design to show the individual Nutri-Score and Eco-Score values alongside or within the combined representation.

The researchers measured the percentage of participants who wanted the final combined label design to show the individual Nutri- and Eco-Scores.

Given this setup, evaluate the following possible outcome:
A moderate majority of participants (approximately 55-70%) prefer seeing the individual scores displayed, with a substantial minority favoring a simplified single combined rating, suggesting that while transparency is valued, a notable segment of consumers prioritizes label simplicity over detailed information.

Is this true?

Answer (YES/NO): NO